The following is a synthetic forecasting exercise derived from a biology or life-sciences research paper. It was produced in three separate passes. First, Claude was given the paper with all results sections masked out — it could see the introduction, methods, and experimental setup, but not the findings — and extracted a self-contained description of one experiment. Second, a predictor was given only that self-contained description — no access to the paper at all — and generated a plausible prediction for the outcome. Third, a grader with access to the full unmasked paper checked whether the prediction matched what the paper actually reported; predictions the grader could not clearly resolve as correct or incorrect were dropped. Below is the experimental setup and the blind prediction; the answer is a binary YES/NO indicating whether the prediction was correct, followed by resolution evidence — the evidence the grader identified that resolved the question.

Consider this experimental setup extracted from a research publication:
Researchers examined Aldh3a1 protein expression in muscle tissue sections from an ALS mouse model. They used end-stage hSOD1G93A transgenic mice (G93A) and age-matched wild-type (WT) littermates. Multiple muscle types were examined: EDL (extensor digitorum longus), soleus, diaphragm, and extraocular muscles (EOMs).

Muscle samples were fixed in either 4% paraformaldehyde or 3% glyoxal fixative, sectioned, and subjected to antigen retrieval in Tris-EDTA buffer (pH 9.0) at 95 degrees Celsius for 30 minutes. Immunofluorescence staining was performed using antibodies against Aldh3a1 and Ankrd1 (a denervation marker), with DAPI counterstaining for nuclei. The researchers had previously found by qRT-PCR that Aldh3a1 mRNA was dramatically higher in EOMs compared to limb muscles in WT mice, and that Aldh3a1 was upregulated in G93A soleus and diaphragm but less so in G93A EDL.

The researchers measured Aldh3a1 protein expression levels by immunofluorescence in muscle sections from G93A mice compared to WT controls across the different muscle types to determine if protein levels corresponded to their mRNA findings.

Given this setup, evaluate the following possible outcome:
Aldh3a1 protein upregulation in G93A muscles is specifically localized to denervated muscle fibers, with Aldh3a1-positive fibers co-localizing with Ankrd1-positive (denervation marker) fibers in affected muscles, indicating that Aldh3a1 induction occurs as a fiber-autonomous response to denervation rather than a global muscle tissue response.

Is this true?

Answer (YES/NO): NO